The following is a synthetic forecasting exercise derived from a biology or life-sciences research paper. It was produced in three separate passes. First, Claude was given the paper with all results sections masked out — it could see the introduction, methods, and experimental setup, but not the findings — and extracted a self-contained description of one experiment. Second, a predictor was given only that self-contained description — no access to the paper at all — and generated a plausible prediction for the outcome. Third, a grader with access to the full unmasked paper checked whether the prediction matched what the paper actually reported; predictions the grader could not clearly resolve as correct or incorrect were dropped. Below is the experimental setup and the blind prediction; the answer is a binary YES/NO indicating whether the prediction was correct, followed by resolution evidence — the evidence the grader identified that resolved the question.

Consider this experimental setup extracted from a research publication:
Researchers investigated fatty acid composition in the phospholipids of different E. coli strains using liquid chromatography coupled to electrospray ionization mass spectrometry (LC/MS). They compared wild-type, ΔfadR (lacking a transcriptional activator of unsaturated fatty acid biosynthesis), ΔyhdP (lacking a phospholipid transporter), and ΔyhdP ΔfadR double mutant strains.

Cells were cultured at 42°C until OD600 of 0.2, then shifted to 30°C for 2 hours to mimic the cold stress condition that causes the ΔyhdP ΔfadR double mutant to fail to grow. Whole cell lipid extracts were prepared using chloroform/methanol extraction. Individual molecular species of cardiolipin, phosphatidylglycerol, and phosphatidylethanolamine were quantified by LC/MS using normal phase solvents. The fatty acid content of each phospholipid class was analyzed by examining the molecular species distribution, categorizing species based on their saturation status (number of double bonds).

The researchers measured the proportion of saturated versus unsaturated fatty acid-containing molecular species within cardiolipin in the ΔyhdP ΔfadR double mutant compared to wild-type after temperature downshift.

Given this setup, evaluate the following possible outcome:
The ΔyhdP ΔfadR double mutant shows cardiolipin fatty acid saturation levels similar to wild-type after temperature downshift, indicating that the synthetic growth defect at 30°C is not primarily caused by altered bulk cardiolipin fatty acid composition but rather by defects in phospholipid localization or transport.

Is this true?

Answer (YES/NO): NO